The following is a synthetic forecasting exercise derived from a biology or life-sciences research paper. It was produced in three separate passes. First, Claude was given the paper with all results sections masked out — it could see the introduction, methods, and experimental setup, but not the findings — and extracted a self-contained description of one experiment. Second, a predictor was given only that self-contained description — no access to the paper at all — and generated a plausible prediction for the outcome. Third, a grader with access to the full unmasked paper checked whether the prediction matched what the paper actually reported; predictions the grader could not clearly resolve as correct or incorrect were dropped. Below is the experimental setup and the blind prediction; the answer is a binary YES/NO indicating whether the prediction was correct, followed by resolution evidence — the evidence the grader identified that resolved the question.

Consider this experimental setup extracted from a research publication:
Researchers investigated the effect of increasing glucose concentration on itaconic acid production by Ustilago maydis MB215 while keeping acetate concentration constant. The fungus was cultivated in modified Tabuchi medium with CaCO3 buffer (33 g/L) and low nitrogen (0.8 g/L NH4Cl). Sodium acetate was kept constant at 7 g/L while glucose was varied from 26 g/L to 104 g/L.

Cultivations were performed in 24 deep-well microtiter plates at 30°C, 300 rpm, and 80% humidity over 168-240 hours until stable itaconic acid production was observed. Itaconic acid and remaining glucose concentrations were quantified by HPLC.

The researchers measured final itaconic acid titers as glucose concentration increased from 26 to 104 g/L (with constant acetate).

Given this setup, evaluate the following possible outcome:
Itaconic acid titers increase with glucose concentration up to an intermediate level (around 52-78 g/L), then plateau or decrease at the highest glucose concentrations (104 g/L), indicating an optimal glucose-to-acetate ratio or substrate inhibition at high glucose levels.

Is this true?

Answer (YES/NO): NO